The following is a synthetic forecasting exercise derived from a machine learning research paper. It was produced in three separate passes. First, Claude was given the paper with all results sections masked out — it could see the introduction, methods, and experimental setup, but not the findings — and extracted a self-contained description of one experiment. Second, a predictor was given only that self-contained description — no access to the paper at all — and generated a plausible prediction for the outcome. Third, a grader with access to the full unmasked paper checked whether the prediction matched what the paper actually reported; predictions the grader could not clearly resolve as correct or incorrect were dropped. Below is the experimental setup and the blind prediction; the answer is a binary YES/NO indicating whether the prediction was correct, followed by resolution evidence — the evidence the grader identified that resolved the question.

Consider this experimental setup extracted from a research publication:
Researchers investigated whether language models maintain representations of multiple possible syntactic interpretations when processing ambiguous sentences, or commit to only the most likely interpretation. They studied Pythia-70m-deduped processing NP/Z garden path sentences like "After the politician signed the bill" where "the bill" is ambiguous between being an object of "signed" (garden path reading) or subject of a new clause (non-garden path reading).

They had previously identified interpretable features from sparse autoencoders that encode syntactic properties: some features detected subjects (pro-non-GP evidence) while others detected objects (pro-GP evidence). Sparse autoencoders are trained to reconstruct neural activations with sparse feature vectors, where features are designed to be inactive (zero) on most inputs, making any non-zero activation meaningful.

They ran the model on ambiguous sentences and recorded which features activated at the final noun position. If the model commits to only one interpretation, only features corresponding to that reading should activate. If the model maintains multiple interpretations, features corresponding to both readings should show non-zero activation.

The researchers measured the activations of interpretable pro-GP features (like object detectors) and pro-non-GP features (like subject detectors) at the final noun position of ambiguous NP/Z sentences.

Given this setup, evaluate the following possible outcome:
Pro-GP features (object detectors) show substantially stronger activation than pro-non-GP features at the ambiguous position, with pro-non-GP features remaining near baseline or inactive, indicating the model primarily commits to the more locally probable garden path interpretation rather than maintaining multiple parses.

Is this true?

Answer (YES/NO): NO